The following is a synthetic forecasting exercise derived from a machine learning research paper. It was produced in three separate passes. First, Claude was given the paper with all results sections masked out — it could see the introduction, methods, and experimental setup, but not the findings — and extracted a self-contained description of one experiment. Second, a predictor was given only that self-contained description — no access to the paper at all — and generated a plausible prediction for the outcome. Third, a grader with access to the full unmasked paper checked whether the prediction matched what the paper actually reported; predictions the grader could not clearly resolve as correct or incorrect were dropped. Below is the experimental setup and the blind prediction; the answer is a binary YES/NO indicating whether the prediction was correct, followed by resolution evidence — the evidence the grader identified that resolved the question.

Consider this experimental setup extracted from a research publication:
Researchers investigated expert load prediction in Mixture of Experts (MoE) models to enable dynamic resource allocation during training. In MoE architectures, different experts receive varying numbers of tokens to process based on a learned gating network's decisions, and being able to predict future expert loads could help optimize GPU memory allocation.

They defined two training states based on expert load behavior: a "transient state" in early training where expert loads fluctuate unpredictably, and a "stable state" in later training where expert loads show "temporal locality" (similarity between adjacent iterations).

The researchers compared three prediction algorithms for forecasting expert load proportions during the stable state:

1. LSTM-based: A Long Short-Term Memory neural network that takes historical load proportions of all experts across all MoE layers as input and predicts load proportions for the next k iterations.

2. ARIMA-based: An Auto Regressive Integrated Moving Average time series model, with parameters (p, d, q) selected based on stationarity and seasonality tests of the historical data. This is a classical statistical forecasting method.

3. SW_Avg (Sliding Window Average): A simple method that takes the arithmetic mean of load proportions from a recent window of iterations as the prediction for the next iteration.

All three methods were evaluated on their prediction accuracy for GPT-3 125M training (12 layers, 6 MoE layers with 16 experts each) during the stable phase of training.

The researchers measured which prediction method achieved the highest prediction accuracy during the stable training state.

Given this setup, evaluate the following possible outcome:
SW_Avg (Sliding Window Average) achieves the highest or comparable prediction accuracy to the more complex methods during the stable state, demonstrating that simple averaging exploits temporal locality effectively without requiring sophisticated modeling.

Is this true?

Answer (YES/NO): YES